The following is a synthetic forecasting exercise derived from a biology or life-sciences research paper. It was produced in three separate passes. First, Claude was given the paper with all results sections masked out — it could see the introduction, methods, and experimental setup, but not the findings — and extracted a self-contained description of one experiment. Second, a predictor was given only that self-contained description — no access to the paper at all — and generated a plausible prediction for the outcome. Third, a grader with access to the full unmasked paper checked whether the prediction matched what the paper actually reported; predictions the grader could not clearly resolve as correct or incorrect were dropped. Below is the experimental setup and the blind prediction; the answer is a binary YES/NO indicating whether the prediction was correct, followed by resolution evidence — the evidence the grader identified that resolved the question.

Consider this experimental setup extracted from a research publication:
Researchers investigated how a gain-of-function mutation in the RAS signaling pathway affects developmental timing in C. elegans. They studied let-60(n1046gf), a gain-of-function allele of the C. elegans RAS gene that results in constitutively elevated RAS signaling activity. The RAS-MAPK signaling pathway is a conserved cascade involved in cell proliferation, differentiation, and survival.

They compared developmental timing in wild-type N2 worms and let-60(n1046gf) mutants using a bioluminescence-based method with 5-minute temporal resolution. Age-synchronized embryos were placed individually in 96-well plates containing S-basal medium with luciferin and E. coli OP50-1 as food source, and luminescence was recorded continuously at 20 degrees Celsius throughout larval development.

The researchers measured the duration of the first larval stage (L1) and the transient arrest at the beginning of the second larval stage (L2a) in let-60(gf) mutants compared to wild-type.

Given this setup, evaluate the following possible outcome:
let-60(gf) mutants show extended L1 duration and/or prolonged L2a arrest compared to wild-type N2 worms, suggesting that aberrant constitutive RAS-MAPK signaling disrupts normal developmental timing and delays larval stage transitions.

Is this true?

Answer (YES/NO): NO